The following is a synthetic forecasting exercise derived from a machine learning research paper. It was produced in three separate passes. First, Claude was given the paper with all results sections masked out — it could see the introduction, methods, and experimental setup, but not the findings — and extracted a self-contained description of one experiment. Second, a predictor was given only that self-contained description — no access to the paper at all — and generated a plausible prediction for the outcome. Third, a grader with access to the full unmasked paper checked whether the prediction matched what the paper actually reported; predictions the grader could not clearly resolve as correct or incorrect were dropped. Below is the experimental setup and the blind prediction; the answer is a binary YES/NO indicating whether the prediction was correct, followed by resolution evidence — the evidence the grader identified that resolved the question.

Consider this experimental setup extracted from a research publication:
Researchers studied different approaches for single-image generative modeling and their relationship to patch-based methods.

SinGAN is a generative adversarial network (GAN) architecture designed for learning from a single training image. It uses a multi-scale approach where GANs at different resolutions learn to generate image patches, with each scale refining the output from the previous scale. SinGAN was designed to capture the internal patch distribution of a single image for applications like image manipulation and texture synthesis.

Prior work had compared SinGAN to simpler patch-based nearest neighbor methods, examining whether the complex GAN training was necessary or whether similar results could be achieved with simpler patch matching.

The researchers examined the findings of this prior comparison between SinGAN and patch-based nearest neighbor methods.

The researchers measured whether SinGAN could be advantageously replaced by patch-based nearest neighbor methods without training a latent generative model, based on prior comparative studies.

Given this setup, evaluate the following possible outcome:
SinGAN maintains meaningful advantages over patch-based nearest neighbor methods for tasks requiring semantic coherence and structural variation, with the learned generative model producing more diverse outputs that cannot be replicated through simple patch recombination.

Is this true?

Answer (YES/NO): NO